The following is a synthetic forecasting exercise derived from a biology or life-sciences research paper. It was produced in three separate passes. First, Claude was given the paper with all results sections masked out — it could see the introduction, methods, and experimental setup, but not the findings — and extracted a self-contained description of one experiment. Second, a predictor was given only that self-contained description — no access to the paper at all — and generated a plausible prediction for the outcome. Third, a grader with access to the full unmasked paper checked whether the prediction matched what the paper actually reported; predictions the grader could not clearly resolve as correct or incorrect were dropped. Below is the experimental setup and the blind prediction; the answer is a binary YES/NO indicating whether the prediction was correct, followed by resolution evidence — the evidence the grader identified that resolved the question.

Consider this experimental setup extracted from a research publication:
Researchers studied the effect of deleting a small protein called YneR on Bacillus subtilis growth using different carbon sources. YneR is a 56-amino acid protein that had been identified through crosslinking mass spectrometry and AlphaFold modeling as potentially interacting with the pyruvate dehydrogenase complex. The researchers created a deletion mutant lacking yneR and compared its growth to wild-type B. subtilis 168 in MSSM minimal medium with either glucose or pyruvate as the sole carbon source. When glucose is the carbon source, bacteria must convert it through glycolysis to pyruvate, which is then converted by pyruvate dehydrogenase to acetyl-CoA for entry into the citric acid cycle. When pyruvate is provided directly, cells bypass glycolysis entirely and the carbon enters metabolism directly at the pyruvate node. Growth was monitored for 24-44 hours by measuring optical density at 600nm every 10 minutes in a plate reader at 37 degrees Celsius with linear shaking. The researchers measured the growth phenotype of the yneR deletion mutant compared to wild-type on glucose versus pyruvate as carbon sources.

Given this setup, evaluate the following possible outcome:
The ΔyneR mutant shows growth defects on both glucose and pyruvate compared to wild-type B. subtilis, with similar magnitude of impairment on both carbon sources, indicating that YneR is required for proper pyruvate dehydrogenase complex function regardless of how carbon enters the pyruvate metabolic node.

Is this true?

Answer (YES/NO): NO